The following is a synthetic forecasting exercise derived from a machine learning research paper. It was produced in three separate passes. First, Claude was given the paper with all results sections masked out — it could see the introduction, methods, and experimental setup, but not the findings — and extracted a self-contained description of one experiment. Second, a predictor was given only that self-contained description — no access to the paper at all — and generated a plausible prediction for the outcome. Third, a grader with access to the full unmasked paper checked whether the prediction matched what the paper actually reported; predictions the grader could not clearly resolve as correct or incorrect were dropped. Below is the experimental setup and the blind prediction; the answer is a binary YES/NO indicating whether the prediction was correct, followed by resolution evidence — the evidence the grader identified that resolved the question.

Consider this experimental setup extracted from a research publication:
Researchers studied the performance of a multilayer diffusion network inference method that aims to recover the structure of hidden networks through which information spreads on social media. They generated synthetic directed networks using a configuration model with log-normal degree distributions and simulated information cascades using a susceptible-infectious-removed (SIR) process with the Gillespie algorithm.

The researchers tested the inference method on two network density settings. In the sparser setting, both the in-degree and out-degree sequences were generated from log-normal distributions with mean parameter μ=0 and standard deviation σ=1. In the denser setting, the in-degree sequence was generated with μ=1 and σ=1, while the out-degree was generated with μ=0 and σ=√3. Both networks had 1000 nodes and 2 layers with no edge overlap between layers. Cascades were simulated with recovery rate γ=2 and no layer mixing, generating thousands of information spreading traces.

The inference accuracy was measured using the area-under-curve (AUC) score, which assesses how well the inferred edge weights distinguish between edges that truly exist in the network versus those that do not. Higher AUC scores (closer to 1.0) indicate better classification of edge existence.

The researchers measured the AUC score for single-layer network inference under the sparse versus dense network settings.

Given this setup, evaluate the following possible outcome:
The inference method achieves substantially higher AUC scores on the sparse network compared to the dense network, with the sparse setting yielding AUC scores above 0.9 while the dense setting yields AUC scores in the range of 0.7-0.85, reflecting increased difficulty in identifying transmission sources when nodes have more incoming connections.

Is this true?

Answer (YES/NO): NO